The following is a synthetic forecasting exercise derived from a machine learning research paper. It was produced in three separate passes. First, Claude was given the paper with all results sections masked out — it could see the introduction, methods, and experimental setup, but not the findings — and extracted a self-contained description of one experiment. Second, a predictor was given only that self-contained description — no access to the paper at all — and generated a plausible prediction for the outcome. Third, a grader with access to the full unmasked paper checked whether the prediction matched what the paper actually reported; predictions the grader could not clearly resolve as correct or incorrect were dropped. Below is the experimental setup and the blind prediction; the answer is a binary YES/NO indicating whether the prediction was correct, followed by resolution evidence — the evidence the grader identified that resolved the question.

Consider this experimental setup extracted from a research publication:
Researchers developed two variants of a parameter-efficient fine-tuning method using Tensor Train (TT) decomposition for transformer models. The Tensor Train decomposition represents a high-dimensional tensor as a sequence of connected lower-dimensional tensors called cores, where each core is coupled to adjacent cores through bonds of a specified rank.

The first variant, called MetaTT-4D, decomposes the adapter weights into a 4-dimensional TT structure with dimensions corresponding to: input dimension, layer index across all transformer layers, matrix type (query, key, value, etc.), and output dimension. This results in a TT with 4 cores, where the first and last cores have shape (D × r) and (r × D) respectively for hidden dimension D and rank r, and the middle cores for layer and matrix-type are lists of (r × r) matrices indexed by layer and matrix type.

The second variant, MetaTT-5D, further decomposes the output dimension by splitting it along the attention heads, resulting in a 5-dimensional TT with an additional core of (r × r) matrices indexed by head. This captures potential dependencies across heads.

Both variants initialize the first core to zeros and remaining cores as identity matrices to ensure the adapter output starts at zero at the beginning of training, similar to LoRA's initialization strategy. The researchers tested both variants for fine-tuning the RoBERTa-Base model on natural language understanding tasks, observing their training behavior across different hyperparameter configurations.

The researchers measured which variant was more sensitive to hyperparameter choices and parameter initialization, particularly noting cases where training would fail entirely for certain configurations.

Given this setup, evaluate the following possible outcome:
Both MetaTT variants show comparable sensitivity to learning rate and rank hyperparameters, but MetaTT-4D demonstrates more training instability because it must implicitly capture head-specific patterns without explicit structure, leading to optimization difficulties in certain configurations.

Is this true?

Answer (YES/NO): NO